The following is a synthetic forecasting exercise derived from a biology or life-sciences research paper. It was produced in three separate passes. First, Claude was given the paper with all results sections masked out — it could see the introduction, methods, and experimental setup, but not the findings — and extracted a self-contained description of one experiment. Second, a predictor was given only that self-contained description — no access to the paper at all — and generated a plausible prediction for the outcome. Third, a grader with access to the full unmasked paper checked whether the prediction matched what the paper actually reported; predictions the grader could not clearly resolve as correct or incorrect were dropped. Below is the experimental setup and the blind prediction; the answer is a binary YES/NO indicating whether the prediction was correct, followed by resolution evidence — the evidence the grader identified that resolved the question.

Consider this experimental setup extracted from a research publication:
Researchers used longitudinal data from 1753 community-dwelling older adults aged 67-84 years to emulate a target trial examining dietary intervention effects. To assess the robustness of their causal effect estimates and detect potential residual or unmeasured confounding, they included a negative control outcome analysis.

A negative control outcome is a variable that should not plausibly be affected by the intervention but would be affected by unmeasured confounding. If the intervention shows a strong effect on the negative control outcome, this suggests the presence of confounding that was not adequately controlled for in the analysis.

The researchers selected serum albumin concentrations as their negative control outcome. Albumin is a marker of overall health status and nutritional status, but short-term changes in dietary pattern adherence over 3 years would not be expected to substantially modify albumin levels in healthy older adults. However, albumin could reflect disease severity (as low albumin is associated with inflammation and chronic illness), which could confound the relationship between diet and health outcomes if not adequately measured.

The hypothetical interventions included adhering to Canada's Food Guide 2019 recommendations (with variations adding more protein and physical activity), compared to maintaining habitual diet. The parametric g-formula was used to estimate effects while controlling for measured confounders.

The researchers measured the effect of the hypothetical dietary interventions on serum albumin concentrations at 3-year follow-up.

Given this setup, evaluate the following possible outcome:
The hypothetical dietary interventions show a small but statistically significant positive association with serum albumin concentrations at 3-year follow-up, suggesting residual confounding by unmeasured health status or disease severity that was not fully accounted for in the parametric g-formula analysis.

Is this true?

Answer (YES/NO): NO